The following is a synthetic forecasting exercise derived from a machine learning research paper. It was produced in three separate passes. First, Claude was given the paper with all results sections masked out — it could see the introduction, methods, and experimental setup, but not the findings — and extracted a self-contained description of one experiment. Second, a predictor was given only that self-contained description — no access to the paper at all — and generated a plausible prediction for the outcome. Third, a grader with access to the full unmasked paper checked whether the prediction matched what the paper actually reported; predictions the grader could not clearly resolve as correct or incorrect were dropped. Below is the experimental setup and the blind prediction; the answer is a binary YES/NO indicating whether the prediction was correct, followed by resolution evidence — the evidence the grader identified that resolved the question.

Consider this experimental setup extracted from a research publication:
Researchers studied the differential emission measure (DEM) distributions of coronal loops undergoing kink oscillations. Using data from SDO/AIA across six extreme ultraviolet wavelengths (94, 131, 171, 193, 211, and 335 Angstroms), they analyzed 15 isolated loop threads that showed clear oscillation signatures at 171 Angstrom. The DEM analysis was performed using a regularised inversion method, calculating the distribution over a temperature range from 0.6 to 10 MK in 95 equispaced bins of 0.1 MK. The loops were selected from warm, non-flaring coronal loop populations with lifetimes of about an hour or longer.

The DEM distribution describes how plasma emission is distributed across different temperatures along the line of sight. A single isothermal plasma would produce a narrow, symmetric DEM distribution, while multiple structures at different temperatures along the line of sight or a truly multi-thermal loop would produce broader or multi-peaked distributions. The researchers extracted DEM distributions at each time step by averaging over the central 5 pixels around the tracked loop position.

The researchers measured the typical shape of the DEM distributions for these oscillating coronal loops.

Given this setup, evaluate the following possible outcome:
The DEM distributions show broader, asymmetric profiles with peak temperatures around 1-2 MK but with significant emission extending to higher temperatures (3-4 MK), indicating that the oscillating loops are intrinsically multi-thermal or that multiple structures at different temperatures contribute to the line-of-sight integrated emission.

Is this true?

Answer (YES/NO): NO